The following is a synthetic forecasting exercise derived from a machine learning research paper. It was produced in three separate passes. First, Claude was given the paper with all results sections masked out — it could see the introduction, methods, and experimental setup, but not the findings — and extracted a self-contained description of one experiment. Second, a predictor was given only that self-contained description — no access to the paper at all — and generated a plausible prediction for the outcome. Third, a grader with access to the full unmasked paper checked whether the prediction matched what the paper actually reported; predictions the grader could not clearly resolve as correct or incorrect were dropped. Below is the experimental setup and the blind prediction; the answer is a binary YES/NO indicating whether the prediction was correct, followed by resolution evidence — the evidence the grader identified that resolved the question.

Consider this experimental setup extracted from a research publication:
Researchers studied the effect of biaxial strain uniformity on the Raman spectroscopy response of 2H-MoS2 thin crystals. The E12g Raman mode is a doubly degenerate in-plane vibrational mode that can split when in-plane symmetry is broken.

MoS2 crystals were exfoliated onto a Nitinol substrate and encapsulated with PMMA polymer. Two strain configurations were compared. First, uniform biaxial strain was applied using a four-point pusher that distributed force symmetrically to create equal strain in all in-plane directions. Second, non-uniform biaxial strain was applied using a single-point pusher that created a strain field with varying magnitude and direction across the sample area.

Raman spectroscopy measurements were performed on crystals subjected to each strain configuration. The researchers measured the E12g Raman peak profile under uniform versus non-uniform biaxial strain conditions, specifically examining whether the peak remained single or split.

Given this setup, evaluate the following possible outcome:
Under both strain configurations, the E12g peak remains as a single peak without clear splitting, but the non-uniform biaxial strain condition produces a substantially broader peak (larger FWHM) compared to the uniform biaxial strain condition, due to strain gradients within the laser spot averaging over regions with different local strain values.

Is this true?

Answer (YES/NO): NO